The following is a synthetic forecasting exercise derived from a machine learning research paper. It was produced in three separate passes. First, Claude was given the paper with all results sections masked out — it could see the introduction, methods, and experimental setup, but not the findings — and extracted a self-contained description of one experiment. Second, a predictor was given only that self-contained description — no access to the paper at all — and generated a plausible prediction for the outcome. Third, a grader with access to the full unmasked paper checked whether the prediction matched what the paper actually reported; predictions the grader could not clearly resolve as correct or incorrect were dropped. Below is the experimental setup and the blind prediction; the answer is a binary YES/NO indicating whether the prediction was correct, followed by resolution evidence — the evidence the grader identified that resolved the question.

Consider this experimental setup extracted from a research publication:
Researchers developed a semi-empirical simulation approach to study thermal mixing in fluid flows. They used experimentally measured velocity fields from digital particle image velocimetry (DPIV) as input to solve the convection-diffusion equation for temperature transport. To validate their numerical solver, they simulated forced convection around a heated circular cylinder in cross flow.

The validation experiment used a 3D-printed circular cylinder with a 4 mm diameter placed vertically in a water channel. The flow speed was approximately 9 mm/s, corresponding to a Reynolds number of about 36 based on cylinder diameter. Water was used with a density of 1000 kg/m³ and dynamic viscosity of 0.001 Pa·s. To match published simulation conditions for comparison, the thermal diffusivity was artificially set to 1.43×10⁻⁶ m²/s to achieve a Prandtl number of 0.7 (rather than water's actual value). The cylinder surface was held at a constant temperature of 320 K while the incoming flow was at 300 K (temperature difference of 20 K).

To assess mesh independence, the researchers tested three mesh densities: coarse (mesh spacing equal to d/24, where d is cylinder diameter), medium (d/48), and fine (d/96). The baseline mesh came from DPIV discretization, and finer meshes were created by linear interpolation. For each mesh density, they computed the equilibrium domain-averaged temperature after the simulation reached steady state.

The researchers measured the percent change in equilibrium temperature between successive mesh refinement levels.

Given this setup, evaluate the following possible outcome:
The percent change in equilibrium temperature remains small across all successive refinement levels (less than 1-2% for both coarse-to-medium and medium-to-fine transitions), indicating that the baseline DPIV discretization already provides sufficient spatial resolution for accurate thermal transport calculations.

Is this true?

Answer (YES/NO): NO